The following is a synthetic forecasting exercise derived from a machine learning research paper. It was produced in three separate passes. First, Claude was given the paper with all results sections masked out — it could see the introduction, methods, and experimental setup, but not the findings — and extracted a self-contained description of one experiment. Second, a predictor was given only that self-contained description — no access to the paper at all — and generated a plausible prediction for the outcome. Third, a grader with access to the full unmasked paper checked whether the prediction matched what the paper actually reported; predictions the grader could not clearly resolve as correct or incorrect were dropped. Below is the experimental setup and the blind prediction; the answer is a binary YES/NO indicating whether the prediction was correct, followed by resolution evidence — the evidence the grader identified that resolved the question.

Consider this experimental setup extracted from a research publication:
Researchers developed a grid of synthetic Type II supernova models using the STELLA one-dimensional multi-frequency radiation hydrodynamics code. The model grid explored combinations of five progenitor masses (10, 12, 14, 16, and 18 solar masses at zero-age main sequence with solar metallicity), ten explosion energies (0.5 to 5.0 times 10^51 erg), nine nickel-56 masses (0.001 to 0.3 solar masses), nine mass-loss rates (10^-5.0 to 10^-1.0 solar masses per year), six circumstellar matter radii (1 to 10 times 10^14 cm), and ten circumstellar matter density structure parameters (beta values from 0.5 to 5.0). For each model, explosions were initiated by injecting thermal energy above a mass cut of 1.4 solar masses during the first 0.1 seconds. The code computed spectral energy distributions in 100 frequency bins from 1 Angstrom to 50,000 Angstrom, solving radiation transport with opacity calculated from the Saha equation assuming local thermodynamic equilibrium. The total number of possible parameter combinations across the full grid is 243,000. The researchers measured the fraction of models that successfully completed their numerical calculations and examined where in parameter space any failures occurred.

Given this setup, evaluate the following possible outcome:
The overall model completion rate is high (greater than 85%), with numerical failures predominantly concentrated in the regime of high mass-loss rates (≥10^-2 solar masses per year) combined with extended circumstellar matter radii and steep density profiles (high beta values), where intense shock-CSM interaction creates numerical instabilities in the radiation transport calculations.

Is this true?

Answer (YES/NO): NO